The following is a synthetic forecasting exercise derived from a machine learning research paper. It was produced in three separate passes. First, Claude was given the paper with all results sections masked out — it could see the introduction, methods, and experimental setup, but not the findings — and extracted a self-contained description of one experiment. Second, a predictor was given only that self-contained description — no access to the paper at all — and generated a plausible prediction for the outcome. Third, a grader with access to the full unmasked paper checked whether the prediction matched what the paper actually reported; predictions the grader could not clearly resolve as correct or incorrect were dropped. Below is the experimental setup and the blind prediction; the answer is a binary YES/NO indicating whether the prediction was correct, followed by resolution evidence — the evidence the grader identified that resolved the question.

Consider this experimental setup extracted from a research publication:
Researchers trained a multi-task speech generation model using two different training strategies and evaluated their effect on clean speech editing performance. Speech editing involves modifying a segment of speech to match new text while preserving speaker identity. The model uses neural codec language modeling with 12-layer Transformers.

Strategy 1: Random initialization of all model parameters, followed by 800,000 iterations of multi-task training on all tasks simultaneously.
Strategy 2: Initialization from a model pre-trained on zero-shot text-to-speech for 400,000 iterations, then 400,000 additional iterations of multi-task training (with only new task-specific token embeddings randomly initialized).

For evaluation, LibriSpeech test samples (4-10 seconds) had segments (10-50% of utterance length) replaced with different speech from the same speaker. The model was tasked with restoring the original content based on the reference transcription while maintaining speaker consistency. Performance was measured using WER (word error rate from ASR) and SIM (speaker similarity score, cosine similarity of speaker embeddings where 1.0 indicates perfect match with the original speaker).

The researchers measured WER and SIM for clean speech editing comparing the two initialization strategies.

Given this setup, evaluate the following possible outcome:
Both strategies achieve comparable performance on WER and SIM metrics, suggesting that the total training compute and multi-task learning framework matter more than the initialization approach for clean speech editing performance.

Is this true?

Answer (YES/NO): NO